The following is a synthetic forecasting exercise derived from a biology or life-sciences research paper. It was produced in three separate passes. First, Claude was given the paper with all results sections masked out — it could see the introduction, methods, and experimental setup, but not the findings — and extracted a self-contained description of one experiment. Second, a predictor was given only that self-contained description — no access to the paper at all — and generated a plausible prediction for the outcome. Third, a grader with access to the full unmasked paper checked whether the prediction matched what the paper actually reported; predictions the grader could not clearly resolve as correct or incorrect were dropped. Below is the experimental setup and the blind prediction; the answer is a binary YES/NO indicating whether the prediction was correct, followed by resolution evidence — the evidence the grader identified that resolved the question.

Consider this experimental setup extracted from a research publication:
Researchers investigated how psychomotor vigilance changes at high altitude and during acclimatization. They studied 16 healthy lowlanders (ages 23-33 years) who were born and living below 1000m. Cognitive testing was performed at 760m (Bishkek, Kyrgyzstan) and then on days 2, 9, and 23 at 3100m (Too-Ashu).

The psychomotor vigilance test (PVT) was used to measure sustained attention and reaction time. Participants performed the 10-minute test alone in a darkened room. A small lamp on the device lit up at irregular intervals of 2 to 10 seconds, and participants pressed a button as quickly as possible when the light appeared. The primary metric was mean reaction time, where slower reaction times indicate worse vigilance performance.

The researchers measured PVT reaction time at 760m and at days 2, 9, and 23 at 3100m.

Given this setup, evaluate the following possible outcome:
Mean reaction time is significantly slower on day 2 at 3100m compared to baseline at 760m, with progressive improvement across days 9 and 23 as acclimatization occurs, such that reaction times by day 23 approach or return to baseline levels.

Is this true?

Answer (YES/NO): NO